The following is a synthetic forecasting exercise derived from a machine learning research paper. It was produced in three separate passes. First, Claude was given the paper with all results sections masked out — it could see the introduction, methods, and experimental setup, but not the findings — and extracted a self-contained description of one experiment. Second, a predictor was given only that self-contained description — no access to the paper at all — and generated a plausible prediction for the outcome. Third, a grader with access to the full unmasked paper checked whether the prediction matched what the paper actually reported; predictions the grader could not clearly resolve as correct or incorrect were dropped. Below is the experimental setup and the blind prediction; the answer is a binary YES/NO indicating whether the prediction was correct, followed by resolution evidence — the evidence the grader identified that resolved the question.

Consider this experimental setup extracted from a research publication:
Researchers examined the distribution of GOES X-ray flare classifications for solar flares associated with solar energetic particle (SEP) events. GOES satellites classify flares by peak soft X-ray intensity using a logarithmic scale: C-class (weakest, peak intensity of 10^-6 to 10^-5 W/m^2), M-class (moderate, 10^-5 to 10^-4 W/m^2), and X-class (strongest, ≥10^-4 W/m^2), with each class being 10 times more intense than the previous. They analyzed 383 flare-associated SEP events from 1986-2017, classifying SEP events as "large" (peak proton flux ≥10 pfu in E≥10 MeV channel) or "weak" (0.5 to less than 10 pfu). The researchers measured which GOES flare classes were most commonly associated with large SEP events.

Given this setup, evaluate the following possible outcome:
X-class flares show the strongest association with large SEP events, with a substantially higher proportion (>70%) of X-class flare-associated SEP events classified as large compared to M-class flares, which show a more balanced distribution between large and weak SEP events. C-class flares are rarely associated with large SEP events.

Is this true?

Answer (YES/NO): YES